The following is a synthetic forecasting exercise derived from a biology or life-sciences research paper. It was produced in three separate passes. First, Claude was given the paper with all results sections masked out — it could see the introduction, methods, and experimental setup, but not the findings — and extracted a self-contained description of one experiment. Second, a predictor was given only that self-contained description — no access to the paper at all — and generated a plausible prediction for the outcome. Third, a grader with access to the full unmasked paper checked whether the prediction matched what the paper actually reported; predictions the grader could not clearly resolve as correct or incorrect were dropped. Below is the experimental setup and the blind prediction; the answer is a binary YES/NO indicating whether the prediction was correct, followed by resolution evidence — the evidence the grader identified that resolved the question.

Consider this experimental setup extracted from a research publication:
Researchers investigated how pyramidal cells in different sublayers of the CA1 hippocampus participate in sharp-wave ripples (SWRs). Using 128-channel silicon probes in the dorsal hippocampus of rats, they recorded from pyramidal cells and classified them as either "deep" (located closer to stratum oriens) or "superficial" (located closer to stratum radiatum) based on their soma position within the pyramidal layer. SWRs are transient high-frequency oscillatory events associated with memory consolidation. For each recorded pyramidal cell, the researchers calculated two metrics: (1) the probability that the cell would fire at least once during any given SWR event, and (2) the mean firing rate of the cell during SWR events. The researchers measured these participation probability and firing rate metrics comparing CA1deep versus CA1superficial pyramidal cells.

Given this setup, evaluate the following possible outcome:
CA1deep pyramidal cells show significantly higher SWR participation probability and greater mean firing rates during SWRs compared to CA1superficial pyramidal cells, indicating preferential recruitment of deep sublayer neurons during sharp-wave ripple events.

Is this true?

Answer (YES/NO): YES